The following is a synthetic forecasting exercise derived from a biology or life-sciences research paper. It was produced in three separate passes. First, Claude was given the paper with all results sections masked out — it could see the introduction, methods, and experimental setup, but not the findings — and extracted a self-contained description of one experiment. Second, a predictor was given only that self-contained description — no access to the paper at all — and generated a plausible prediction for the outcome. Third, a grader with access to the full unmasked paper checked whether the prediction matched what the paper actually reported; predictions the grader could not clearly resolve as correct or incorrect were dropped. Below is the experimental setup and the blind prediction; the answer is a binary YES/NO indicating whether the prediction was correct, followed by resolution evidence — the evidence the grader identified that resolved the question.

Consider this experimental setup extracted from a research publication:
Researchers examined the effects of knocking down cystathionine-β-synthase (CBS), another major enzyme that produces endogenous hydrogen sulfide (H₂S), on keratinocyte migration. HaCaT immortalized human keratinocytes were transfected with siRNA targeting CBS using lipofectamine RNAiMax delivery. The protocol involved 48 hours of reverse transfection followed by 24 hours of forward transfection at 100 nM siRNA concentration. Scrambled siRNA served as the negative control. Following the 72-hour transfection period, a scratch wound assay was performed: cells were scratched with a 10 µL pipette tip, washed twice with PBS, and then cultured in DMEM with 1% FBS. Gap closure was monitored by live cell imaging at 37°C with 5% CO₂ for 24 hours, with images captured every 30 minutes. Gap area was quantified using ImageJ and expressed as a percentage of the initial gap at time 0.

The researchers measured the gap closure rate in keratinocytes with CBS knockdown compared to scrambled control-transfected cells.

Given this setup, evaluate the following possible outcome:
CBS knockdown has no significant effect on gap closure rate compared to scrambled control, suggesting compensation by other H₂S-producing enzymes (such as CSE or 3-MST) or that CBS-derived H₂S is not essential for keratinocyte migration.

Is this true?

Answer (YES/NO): NO